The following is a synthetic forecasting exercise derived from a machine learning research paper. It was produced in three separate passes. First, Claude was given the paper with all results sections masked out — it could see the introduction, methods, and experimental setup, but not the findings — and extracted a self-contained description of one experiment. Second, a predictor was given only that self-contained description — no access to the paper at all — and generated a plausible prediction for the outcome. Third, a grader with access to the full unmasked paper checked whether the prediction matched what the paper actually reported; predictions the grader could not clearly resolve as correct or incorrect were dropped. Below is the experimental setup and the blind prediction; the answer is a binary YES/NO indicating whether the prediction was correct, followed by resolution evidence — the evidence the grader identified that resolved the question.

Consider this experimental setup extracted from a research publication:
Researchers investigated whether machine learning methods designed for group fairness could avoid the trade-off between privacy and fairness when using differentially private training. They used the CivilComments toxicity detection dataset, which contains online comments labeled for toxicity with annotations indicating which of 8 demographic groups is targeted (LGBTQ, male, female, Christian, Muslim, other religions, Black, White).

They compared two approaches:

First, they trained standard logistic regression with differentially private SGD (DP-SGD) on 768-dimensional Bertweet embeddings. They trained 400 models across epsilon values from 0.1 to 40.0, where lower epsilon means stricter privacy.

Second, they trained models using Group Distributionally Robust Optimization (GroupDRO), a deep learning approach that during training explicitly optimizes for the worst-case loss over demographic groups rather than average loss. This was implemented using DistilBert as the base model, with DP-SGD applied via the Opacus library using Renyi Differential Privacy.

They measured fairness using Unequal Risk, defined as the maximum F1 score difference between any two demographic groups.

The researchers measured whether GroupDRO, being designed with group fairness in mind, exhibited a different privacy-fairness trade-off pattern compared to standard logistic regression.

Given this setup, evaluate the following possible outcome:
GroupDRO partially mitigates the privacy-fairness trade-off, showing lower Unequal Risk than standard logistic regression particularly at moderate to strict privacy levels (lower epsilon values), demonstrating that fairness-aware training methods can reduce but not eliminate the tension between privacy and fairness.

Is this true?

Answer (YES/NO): NO